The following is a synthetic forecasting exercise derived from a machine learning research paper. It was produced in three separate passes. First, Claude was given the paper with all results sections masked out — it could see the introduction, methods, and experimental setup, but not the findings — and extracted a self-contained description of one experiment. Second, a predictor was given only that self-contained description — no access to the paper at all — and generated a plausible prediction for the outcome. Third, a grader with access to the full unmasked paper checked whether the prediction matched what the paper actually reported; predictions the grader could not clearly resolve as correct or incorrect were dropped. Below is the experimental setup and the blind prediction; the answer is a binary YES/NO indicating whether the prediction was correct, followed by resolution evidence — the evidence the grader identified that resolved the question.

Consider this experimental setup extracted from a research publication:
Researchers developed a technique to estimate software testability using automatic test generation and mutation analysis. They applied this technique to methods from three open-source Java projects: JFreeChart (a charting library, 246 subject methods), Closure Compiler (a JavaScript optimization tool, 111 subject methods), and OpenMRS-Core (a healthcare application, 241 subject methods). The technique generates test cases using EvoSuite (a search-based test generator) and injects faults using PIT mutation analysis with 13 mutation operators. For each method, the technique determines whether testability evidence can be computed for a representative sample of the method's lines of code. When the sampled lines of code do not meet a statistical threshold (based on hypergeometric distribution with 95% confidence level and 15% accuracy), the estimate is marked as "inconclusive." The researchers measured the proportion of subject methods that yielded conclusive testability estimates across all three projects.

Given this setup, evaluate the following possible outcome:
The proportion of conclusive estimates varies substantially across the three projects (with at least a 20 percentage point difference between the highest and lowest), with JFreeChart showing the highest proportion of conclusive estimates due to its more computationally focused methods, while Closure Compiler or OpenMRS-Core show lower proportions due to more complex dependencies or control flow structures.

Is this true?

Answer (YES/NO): YES